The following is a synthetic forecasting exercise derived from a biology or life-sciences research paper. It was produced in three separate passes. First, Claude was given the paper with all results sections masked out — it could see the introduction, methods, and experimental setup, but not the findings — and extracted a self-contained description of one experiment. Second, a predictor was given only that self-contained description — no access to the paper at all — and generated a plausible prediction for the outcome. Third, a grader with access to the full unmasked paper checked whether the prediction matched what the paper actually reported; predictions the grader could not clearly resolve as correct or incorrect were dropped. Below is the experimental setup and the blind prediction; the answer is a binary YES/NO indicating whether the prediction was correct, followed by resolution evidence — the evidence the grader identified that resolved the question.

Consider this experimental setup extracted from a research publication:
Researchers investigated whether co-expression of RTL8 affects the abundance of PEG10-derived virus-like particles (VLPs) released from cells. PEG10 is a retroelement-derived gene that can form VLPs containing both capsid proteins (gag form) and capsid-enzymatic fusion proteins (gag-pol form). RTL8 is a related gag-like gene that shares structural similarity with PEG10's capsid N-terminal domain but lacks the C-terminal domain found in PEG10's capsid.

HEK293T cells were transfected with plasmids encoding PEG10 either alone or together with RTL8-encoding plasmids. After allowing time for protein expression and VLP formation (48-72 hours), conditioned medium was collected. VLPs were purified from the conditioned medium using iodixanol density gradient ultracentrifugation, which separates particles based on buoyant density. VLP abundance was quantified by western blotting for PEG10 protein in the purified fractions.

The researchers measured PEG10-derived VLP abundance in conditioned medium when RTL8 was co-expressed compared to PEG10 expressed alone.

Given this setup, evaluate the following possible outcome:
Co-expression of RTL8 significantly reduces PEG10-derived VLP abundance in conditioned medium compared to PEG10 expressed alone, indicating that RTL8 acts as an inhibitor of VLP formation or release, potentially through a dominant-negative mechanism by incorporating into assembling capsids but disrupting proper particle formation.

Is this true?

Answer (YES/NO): NO